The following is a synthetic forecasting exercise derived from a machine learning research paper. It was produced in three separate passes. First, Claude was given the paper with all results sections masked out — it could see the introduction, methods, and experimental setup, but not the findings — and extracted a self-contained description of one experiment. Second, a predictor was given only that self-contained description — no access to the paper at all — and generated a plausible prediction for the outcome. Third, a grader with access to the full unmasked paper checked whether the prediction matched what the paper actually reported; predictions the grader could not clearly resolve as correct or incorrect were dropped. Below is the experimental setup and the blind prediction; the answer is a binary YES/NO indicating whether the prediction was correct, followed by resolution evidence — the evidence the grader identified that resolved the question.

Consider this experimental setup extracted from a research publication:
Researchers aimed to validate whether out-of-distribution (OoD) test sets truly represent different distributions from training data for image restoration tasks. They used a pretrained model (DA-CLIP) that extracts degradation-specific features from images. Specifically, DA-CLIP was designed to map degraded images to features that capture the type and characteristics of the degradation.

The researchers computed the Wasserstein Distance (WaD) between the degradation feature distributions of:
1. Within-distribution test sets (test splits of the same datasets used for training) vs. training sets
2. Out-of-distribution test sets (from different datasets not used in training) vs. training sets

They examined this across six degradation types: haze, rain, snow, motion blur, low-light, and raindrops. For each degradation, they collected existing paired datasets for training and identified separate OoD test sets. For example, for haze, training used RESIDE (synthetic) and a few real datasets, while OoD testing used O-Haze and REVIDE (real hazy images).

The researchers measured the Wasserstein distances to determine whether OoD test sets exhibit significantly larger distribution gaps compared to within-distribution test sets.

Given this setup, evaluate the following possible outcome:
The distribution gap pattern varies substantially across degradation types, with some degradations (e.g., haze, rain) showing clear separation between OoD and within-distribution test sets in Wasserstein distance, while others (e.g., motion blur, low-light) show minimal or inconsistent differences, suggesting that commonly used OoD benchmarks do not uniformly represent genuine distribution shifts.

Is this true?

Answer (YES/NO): NO